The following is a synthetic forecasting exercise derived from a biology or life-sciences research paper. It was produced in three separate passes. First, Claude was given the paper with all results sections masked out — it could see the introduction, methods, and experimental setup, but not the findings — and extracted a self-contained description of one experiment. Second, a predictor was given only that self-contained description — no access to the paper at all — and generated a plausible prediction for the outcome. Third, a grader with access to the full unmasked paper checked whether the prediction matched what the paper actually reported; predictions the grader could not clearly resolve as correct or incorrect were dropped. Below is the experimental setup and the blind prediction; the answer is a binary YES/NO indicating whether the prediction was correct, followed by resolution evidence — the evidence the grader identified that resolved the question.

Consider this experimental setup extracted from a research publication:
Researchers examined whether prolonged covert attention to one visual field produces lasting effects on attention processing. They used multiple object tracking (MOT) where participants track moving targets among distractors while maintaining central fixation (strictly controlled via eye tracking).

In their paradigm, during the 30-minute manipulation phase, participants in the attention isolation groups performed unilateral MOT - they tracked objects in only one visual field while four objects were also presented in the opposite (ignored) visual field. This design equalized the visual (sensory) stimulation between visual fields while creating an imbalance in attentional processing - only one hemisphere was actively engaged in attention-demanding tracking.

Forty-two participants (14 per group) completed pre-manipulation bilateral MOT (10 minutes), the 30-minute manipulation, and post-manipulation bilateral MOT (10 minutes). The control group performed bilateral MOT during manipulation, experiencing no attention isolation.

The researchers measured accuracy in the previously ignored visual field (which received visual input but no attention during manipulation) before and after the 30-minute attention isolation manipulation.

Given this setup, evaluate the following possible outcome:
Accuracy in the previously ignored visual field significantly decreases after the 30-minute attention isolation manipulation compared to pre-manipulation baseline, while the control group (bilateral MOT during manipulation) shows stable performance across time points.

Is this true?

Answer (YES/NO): NO